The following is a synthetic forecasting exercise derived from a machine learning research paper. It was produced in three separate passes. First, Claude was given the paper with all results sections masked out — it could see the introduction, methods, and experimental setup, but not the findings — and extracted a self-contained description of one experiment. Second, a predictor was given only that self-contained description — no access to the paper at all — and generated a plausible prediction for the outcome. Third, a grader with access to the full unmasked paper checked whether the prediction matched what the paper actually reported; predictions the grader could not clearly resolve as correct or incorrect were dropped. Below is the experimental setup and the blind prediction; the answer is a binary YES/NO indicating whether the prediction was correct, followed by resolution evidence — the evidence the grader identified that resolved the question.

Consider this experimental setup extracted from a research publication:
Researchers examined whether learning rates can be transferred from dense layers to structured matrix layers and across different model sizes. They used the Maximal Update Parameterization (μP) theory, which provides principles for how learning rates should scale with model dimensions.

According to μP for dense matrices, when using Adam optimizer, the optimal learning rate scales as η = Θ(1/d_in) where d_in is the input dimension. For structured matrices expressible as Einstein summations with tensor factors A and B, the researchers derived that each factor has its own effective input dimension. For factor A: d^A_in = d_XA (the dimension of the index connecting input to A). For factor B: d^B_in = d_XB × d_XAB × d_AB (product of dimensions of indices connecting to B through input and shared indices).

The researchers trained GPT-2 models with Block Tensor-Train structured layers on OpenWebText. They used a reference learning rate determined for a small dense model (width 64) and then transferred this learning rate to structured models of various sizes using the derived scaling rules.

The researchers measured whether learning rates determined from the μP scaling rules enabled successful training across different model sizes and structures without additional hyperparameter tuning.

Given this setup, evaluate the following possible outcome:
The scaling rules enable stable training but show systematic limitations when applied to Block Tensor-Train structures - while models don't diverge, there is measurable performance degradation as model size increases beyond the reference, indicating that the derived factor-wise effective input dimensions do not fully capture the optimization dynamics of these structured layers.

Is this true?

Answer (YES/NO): NO